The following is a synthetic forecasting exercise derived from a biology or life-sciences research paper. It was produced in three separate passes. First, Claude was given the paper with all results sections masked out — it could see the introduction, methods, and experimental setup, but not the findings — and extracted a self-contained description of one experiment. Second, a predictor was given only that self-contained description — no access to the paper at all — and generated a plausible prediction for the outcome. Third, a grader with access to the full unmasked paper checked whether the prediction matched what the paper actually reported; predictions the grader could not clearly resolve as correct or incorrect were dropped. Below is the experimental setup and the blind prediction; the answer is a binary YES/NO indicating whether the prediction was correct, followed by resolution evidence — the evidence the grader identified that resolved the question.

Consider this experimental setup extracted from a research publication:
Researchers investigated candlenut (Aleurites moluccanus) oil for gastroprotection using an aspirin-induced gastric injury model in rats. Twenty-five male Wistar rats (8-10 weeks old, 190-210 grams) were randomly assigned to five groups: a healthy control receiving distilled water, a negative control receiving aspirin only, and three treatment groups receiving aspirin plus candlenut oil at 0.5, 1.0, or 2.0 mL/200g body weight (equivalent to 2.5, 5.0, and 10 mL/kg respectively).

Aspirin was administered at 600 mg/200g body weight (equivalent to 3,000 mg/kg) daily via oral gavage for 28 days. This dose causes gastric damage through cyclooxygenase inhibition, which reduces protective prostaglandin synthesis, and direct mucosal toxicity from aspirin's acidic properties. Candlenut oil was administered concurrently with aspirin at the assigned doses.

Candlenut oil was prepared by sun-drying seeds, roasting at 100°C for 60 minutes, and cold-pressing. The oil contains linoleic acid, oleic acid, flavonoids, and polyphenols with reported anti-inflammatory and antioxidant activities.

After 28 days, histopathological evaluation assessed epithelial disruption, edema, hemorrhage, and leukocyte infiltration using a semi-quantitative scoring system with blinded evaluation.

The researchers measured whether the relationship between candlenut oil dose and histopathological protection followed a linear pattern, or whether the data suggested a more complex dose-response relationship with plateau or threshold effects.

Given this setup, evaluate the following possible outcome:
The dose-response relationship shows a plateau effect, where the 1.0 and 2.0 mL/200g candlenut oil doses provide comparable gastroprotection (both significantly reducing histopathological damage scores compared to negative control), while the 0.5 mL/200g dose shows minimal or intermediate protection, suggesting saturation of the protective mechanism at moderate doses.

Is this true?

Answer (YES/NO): NO